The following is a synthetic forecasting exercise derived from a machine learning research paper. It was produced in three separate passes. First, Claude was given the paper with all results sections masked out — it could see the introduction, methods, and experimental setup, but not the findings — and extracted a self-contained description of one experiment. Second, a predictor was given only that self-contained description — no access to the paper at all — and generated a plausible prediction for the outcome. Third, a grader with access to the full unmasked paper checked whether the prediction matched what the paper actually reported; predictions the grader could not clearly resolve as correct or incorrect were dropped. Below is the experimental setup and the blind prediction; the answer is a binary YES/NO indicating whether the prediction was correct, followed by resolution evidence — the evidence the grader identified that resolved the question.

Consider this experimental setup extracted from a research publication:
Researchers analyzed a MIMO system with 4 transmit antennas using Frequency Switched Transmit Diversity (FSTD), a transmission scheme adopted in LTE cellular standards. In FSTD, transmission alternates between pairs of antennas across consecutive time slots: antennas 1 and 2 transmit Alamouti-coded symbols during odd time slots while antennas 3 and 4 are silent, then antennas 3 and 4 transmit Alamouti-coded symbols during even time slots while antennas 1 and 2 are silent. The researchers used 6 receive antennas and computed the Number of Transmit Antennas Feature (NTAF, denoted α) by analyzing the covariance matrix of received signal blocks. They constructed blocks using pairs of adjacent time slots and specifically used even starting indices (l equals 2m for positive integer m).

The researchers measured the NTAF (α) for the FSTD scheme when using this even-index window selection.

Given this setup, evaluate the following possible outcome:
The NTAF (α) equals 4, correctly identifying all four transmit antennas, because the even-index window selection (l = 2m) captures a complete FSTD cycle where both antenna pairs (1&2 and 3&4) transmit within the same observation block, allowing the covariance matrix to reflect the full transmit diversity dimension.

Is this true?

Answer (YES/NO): YES